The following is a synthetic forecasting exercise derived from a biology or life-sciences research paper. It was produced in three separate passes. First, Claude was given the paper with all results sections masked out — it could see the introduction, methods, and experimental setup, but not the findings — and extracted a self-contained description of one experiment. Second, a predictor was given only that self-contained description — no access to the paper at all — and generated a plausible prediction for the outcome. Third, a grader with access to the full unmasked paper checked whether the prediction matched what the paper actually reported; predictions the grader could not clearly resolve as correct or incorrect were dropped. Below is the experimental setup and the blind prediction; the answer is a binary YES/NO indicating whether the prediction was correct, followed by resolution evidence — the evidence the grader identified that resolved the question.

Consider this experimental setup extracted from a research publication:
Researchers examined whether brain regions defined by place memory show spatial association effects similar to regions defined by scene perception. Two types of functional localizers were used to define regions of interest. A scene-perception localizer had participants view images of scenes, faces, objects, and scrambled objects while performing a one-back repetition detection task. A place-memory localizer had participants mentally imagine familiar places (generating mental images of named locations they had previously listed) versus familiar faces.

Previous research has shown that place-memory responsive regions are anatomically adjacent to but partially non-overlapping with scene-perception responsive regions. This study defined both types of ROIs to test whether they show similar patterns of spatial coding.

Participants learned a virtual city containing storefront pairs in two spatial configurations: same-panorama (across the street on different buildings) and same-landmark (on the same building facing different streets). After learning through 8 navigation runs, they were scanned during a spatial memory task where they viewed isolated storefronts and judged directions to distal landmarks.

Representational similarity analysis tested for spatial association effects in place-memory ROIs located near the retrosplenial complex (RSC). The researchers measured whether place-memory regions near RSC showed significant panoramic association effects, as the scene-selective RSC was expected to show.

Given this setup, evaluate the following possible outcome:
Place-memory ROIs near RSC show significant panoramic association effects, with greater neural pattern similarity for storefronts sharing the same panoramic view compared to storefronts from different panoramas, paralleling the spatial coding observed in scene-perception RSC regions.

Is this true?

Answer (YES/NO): YES